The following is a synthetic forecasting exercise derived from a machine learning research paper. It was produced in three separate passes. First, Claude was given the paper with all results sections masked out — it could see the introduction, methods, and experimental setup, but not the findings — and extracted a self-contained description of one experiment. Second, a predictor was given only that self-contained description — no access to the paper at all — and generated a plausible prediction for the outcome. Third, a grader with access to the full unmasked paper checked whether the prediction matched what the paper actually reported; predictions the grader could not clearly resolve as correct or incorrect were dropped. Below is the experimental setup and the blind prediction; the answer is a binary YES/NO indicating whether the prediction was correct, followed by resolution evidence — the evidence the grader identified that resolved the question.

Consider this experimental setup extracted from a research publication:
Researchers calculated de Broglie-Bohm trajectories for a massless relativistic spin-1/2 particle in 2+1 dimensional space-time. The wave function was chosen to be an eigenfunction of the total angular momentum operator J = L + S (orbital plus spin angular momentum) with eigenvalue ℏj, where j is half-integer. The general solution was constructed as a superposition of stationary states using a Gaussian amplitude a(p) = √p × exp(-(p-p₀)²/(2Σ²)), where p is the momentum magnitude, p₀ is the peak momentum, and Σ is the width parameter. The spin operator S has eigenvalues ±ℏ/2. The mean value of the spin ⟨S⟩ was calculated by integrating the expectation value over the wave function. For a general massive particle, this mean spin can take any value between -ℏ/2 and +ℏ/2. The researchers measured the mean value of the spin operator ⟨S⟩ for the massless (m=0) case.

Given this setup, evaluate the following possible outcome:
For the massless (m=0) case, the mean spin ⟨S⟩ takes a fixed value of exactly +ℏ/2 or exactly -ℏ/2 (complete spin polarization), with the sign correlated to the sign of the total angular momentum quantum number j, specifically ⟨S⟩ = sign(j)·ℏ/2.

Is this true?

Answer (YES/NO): NO